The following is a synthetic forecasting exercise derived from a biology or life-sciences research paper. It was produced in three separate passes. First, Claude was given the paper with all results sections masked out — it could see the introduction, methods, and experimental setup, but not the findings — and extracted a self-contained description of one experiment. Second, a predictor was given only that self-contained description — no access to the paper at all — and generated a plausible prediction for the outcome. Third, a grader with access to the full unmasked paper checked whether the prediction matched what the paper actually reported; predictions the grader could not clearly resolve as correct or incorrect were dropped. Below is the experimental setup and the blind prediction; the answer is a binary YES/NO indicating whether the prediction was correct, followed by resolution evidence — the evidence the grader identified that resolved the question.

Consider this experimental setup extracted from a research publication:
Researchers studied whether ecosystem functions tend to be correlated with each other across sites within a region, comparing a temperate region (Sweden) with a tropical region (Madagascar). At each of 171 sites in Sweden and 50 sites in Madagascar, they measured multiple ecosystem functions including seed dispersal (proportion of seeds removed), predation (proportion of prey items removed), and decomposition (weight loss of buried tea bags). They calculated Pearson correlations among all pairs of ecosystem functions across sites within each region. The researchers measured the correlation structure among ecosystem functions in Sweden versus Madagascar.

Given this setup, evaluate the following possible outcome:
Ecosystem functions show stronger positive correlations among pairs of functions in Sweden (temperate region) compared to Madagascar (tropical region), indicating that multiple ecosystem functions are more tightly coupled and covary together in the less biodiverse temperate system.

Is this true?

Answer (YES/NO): NO